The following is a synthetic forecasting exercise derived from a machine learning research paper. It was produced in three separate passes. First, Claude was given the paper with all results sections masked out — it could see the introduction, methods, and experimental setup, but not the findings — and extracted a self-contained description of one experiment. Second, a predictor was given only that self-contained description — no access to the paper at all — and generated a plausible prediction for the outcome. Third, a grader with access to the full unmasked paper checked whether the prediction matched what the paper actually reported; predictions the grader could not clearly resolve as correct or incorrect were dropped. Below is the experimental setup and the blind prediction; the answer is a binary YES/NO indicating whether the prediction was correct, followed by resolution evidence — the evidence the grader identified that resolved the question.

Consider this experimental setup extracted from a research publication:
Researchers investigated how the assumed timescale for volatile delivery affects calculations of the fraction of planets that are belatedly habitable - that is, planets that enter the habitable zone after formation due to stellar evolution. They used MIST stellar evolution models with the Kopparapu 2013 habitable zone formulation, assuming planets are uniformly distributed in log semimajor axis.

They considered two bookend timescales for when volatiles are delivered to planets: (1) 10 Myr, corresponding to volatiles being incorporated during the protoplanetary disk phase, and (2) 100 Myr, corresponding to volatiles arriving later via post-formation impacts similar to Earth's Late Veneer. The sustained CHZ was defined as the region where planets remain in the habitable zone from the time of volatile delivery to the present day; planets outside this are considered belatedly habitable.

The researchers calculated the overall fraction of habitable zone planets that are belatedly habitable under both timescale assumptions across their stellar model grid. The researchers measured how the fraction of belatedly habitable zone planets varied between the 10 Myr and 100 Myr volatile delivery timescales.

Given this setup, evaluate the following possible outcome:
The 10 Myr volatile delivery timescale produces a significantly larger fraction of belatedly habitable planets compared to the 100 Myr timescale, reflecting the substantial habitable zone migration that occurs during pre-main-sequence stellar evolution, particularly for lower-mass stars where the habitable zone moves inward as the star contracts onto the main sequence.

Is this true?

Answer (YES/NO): YES